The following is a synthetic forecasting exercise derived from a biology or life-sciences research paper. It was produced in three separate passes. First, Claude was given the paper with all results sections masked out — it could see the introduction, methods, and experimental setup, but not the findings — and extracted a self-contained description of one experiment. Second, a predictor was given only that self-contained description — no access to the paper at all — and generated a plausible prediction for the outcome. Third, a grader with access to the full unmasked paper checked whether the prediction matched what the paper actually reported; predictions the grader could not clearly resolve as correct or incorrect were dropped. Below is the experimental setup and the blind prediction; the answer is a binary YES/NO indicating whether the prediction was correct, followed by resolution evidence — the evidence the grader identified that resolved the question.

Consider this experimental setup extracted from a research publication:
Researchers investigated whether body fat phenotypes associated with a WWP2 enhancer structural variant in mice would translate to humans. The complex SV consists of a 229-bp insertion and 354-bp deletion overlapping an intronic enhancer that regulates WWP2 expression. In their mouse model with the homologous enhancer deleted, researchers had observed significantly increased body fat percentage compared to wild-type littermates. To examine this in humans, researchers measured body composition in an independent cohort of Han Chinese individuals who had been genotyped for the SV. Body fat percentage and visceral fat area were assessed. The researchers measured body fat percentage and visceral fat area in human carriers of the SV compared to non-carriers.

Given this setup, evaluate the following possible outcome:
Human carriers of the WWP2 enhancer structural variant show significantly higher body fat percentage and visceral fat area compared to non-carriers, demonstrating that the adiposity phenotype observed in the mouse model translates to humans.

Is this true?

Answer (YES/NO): YES